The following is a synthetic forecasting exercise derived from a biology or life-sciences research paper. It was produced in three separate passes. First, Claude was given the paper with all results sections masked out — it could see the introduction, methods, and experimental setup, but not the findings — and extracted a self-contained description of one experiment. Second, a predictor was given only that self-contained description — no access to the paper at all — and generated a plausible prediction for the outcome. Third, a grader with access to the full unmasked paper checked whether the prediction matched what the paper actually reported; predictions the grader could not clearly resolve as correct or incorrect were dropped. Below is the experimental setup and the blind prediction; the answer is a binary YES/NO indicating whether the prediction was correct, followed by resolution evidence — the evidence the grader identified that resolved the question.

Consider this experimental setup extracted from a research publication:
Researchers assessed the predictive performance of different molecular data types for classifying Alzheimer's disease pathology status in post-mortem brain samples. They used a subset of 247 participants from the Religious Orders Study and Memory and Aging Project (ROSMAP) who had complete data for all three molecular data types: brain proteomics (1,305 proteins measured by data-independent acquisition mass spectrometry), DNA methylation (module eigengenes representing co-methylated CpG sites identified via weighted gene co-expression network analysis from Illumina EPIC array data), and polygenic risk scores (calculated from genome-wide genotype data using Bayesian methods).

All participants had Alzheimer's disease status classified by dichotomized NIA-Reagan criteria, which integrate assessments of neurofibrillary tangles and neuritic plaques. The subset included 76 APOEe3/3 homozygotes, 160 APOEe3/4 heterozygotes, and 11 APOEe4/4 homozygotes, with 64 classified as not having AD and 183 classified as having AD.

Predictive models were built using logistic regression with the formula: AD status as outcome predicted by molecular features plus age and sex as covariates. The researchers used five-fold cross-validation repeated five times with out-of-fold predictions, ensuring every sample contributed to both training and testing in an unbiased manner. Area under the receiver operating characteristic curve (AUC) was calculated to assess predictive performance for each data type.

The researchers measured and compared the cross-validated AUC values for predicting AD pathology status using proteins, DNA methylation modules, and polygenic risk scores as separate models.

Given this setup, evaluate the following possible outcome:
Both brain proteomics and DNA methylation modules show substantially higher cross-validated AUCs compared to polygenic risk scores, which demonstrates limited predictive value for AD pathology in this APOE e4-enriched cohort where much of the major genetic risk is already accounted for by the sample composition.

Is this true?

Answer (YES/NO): NO